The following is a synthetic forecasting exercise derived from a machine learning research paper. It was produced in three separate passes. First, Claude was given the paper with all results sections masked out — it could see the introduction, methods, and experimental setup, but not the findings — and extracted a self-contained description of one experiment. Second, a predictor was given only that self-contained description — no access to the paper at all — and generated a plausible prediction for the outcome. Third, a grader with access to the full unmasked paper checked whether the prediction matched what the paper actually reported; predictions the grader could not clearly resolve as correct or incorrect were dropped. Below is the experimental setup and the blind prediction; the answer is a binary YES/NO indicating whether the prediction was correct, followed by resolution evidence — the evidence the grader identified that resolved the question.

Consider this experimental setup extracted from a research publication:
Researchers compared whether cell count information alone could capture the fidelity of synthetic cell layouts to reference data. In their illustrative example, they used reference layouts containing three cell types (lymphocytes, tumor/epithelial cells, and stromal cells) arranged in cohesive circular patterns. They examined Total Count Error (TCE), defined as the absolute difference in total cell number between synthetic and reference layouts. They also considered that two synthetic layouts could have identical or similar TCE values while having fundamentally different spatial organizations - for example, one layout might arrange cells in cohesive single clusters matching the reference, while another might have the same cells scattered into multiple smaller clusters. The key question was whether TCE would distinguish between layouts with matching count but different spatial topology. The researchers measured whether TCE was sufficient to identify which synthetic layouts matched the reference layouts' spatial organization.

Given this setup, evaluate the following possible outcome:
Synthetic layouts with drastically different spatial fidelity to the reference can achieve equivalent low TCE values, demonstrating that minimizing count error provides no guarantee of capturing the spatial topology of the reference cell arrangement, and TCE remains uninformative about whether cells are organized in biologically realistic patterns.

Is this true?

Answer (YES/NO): NO